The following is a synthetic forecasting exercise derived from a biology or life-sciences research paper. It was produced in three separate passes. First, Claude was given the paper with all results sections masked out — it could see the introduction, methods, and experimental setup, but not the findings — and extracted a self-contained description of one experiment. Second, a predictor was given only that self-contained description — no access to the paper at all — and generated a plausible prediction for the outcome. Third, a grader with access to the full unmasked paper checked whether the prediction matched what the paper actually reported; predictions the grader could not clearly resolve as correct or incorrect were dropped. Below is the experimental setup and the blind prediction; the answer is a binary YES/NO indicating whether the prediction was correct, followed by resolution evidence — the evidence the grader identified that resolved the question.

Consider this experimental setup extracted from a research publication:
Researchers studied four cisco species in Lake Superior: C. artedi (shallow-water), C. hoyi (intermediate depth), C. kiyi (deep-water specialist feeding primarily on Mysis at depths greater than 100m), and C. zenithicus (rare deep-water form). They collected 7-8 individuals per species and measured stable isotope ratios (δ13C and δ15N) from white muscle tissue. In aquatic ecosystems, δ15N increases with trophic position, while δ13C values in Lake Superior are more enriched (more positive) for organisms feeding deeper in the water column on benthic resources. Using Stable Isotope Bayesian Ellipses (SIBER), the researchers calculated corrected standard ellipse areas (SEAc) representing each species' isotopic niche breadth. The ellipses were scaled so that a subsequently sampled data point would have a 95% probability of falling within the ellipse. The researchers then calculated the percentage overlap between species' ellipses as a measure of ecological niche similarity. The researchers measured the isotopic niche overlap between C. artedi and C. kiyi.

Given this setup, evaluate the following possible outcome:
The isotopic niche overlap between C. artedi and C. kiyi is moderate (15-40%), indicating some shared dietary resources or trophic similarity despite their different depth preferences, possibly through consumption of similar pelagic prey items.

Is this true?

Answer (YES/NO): NO